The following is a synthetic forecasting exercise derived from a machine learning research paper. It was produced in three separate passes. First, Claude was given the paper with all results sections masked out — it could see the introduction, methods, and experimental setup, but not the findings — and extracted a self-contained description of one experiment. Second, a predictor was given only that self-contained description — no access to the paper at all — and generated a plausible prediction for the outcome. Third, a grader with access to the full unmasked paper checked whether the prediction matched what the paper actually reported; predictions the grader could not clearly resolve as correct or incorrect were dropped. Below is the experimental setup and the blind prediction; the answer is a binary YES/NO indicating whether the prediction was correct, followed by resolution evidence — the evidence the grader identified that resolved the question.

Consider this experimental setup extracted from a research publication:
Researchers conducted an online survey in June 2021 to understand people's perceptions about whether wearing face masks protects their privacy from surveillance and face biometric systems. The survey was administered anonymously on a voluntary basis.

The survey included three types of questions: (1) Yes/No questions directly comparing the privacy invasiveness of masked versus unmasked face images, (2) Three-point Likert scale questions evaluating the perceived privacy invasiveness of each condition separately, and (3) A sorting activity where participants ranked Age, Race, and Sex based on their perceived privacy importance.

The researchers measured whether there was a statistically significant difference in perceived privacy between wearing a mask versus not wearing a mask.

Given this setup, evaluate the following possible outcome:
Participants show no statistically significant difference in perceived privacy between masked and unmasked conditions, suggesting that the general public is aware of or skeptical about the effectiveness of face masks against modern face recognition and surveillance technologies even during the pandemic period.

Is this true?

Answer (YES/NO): NO